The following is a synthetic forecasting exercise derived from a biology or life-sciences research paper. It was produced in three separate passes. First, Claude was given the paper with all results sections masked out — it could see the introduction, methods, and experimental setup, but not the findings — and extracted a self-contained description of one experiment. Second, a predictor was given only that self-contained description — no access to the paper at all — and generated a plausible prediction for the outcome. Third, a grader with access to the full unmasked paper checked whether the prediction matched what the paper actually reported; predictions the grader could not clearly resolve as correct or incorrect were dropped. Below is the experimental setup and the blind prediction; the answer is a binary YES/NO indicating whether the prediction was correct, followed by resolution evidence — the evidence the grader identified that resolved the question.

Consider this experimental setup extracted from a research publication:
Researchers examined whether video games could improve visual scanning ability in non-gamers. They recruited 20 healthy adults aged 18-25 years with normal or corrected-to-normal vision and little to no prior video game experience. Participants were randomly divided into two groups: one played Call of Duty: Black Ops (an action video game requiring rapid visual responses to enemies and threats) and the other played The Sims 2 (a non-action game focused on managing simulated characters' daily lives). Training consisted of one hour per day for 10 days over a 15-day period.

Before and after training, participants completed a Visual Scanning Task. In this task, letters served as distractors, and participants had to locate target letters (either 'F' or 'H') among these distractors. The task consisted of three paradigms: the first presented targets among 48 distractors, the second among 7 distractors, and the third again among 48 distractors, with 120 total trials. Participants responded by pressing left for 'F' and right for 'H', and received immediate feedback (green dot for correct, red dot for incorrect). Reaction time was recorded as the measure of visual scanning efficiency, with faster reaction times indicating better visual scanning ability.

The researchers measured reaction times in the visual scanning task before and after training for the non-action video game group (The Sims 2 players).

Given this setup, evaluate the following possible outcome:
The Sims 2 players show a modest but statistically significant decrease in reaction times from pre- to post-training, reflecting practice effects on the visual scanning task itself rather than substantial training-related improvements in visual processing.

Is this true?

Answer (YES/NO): NO